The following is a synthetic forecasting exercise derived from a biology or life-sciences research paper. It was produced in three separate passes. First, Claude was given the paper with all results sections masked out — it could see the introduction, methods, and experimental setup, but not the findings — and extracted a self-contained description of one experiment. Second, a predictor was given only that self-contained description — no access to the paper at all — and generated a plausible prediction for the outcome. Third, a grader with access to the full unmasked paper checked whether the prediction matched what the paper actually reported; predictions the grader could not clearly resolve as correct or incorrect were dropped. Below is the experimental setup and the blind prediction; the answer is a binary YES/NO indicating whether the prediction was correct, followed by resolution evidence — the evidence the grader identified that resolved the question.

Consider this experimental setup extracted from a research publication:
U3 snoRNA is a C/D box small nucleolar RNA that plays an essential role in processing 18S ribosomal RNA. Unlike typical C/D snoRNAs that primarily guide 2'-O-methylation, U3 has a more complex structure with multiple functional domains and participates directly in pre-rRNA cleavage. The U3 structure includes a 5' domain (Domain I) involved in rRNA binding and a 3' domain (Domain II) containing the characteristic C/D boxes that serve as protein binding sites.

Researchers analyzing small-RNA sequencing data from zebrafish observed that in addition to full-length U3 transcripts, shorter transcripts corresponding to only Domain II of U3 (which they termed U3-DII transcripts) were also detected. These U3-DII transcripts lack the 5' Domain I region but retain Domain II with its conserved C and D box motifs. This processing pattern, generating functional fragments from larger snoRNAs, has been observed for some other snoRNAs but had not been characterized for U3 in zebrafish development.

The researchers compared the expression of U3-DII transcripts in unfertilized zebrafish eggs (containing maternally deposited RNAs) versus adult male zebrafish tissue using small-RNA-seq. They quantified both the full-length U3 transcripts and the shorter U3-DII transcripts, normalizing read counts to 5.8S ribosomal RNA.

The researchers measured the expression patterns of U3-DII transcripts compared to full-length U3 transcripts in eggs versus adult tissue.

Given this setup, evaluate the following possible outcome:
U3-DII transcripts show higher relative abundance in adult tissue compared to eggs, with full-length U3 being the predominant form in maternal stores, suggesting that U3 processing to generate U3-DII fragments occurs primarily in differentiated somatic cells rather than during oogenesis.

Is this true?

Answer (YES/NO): NO